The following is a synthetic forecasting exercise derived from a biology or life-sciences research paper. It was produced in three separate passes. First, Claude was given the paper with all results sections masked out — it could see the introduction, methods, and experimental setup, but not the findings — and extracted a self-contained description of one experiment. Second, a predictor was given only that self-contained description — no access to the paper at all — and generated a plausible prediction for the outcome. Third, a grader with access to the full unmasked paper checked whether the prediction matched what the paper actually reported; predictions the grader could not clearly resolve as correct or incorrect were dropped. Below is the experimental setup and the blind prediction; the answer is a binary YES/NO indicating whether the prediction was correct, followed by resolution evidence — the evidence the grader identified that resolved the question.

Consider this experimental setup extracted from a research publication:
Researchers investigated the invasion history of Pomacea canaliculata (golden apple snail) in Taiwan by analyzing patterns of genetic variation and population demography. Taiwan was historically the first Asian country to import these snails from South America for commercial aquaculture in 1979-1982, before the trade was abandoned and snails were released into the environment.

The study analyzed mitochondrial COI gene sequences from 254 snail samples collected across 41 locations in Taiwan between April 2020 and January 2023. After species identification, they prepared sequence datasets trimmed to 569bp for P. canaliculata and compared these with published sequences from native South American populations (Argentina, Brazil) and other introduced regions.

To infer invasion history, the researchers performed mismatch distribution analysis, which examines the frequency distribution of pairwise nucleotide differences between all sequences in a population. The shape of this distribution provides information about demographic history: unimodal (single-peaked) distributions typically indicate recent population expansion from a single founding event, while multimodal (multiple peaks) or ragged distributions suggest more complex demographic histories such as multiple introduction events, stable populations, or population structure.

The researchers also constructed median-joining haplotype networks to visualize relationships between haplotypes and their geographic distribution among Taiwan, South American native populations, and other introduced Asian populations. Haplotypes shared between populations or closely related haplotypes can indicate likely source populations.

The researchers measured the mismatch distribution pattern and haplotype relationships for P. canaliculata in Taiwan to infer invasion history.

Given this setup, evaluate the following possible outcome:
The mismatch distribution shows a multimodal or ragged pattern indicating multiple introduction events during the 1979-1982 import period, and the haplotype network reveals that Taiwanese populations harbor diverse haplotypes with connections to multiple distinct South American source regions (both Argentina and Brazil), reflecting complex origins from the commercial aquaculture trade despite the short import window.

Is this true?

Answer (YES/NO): NO